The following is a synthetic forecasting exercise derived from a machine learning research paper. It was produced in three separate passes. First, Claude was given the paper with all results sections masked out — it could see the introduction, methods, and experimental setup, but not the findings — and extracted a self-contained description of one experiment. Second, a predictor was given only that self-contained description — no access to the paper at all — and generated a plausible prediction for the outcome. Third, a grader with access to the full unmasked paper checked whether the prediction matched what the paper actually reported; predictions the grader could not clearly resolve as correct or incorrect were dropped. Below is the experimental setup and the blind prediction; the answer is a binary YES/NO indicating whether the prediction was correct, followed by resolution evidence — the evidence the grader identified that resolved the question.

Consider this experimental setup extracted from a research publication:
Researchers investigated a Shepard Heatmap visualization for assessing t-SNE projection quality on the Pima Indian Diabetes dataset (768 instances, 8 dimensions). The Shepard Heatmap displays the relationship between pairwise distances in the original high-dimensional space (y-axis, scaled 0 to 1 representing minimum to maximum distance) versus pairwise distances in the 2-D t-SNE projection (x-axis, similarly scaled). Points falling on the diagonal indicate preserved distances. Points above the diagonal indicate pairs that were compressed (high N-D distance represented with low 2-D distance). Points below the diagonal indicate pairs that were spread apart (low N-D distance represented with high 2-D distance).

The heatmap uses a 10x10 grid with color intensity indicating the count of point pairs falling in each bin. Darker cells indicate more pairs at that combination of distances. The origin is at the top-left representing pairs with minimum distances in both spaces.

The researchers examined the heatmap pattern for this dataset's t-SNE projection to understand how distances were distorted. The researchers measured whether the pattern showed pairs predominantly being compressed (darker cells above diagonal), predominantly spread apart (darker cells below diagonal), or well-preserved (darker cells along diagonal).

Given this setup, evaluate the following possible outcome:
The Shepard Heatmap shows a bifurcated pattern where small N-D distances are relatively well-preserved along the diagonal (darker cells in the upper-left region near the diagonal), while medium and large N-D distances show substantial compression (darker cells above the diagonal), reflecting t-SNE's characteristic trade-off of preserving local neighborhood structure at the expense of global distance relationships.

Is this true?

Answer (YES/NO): NO